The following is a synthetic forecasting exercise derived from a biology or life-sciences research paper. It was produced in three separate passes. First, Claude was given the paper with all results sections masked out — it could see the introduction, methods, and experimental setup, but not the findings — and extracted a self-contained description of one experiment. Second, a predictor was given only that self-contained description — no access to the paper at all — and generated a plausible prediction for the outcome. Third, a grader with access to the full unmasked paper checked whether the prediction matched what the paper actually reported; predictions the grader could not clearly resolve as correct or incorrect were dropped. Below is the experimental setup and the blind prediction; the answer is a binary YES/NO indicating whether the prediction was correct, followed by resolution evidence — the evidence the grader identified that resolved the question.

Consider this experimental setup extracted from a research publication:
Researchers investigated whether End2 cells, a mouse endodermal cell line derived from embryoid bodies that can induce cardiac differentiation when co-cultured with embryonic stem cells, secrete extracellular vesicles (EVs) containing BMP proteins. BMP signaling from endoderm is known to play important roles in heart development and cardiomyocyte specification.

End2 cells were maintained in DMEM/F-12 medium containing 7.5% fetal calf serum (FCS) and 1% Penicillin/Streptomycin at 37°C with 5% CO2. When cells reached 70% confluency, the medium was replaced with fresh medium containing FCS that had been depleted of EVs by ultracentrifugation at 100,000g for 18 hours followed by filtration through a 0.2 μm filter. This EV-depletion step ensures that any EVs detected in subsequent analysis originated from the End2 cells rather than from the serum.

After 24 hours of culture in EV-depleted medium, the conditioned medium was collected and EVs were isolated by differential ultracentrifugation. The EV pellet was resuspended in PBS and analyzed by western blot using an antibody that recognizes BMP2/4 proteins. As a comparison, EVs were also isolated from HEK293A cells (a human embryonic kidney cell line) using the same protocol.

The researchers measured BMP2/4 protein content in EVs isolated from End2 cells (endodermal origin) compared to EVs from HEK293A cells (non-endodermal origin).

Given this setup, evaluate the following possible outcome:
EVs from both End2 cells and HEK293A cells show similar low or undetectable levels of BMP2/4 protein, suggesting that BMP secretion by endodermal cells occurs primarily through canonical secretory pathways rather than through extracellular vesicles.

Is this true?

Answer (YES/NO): NO